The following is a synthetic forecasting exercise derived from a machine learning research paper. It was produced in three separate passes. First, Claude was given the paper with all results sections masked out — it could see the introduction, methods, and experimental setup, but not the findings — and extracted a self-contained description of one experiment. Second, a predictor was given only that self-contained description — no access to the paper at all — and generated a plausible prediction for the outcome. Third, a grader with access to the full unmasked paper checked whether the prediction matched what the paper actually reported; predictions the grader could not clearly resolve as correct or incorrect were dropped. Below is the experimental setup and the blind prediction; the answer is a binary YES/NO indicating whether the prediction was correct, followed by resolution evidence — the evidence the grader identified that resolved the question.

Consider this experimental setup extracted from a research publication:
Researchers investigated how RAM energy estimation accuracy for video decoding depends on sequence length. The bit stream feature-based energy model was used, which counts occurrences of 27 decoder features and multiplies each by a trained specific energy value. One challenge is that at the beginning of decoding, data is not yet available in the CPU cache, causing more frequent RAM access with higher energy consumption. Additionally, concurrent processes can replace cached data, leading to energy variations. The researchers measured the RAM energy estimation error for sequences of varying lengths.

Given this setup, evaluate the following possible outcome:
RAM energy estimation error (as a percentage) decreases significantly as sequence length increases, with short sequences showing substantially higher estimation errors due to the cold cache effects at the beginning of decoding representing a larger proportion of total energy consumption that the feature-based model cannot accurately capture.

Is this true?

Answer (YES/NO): YES